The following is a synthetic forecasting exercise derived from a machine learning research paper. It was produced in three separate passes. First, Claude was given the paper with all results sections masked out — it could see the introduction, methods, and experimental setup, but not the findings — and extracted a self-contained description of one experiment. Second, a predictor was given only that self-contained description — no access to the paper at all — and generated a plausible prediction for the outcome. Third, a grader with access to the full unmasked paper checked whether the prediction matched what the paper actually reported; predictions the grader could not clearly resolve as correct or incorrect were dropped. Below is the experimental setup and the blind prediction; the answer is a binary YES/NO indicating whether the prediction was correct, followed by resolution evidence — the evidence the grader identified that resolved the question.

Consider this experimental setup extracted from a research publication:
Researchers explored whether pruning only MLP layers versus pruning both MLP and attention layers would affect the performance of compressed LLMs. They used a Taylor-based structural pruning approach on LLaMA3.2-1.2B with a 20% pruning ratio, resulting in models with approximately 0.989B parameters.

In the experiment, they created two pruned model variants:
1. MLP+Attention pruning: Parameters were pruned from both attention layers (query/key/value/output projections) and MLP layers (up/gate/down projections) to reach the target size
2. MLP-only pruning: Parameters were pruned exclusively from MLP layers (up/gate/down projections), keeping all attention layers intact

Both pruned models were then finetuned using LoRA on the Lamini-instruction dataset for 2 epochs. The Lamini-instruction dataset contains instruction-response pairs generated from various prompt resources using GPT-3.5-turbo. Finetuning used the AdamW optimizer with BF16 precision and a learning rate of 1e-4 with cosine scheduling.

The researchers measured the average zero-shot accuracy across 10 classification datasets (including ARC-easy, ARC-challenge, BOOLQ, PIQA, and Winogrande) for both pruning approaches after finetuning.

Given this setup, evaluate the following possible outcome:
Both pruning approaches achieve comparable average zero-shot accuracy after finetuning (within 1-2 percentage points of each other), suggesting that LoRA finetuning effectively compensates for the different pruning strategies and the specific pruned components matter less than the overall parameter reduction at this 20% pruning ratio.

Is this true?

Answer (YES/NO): NO